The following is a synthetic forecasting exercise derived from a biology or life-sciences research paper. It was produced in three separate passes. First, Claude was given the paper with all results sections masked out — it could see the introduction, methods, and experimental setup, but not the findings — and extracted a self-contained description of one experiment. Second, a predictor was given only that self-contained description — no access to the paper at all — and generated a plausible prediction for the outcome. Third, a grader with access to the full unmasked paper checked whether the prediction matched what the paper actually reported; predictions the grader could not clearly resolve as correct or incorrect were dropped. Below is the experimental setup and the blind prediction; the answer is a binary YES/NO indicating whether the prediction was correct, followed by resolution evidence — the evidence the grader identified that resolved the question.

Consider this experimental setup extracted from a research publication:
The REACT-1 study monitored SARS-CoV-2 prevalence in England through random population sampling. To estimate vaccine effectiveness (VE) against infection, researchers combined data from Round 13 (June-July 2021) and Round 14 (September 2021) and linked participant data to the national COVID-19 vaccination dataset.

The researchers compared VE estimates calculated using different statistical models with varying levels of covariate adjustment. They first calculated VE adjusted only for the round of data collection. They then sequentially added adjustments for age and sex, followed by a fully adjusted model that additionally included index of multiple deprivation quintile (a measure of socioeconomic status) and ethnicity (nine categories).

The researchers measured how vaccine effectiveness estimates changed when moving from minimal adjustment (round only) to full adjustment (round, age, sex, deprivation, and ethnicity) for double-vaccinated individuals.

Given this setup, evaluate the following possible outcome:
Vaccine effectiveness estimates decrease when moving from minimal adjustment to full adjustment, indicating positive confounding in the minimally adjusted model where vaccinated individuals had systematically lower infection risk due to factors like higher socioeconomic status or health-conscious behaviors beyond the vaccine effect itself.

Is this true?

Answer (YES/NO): YES